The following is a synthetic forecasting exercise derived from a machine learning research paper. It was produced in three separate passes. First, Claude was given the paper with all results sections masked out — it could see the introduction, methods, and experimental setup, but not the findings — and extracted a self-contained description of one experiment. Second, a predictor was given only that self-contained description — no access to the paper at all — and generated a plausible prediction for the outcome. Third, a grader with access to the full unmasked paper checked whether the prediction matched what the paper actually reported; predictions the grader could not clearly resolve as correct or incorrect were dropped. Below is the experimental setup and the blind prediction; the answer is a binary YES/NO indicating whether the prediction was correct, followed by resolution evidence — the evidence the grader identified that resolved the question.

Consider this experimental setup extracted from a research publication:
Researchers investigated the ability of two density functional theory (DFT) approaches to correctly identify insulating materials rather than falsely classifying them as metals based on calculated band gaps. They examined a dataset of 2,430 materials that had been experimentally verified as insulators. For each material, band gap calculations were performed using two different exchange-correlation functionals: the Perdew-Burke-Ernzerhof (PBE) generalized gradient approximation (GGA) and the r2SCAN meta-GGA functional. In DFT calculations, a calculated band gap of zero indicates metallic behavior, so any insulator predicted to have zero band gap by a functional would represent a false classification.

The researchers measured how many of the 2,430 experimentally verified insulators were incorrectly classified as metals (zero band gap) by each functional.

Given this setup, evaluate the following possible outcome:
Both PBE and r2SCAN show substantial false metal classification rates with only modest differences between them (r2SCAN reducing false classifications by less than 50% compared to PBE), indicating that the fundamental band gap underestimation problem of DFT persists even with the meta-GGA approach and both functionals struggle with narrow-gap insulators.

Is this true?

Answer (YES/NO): NO